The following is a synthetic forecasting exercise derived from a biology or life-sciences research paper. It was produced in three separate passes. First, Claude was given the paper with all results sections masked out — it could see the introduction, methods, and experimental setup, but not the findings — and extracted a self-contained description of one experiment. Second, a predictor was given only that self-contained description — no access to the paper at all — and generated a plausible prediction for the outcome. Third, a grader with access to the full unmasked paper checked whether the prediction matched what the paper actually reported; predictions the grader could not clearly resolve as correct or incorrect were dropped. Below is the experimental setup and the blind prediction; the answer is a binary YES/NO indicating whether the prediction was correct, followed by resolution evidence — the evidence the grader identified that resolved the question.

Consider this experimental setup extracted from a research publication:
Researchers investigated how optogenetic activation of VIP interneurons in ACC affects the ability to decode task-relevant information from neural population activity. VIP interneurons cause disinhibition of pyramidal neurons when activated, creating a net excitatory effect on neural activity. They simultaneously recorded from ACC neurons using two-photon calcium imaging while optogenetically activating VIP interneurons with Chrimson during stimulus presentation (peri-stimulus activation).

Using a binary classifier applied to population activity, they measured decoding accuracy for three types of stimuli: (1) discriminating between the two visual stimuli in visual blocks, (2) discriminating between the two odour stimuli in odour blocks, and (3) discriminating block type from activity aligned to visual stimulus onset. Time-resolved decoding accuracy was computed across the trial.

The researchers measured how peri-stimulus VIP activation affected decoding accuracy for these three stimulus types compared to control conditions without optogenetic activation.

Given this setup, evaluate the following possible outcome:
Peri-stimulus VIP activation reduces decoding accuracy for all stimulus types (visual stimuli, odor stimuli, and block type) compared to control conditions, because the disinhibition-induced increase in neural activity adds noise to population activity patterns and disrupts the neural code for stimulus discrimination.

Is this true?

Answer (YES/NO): NO